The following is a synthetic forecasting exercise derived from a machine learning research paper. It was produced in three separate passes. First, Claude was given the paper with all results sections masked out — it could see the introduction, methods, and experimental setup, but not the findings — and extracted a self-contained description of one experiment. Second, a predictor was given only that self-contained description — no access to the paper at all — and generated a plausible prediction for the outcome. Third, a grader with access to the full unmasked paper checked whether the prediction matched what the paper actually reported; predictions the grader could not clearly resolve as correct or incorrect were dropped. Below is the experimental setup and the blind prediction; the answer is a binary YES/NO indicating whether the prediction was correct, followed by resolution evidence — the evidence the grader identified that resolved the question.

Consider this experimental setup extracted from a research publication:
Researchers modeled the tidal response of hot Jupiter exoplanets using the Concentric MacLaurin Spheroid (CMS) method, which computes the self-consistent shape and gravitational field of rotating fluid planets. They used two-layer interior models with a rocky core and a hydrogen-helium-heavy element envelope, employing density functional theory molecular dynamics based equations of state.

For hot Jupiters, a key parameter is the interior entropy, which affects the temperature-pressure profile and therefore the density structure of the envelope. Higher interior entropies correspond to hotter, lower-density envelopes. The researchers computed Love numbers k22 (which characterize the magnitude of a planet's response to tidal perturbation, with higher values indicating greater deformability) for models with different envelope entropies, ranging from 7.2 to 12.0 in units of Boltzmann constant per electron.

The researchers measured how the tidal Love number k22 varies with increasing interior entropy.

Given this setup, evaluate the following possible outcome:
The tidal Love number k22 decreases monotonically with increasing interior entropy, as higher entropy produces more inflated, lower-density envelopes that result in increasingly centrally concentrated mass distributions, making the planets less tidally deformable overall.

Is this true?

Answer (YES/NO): YES